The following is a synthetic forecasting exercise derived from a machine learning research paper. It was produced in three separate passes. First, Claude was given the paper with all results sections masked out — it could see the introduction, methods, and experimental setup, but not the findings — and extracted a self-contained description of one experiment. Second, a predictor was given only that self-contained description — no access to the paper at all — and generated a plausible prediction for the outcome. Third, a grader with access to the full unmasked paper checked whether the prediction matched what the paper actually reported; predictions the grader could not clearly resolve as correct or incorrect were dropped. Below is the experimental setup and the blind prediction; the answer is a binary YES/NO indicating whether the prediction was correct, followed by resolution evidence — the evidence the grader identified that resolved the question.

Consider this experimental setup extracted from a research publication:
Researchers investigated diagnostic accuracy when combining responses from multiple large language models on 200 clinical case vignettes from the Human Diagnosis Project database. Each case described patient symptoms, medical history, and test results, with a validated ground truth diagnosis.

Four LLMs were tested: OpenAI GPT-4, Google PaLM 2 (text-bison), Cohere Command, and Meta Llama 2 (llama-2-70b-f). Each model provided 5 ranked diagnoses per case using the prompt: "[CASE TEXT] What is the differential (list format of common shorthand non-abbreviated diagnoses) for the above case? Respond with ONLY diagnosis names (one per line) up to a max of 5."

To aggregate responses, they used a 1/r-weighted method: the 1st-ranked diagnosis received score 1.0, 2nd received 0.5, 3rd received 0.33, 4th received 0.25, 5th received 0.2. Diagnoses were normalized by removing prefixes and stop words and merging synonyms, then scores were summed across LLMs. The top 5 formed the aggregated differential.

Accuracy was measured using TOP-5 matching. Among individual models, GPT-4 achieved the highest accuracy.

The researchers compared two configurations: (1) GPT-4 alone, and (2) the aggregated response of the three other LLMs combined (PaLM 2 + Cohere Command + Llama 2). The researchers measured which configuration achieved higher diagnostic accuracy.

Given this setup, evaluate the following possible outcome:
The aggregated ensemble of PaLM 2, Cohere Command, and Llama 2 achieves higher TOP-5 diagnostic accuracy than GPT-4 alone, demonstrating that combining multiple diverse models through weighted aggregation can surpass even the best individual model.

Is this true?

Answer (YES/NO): NO